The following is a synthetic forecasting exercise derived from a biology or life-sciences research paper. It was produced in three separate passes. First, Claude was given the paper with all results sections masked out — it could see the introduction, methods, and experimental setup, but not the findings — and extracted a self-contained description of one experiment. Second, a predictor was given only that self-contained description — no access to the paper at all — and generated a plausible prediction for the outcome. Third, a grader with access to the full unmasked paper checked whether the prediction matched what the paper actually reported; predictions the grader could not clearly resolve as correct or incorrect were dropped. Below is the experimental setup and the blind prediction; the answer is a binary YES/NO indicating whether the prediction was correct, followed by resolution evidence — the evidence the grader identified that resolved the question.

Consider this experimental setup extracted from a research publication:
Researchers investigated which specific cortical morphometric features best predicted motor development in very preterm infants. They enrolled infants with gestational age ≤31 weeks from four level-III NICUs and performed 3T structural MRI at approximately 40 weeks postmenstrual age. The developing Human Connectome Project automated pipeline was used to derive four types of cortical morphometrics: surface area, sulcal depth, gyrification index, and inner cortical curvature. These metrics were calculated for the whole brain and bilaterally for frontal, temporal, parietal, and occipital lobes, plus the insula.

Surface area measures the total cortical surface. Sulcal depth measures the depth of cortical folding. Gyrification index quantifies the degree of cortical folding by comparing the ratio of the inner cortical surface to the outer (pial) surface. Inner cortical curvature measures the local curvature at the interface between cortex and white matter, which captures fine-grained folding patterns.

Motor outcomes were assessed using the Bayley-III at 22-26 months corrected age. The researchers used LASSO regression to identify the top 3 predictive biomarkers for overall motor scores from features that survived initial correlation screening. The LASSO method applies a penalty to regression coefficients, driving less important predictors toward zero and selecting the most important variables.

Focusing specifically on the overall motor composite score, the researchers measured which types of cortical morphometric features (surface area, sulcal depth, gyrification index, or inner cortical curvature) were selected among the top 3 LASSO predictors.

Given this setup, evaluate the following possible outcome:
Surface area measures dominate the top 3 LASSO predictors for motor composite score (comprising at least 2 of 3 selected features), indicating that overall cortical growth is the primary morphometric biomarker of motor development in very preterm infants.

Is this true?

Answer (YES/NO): NO